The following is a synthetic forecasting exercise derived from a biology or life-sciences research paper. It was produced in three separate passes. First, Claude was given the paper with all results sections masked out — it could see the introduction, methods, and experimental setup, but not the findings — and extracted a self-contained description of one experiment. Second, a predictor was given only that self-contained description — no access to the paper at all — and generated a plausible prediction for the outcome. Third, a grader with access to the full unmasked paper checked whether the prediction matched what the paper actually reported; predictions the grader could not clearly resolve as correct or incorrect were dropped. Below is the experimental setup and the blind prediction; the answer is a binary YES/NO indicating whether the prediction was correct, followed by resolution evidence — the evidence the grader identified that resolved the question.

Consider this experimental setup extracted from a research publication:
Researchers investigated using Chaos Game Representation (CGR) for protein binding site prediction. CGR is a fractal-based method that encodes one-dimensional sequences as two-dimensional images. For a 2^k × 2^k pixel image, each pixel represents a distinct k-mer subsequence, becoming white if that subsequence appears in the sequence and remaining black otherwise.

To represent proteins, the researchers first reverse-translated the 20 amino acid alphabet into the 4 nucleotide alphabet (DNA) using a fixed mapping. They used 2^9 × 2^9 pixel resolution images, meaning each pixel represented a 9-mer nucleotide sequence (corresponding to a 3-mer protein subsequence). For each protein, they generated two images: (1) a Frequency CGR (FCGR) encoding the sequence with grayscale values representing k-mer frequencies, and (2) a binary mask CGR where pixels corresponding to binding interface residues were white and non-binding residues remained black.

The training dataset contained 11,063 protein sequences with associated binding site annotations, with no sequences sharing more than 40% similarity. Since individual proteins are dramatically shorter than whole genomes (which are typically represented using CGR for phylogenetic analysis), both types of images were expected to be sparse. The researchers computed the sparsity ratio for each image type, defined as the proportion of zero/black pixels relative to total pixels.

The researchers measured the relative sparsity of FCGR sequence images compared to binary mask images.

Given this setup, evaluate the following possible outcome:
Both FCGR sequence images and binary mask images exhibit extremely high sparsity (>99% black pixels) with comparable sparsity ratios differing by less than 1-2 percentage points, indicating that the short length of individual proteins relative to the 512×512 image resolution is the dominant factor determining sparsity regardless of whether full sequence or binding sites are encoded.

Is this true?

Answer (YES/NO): NO